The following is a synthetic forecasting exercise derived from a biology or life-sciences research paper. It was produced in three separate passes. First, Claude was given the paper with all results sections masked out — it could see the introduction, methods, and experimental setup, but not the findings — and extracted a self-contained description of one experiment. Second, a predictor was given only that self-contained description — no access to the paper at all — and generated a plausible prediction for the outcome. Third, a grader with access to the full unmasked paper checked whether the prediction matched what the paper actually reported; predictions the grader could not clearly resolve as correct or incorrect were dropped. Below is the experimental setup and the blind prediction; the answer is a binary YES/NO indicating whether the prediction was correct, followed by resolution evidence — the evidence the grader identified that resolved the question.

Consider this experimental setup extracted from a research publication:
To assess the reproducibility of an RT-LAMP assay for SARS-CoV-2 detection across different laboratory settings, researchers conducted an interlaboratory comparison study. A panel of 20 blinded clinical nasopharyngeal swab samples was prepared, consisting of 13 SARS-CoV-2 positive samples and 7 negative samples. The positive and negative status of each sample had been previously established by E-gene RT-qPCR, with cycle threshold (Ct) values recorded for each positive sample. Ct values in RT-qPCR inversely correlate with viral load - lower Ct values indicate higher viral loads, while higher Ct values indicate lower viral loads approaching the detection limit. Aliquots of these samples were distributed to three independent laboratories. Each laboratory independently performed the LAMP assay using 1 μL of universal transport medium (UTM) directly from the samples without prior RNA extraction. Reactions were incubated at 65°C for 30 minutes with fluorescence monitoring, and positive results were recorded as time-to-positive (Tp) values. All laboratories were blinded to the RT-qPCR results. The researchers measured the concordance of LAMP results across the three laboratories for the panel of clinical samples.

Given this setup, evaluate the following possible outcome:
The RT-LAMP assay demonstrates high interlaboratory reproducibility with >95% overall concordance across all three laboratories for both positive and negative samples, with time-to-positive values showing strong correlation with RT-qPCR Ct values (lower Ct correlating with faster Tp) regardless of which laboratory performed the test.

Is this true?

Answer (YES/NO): NO